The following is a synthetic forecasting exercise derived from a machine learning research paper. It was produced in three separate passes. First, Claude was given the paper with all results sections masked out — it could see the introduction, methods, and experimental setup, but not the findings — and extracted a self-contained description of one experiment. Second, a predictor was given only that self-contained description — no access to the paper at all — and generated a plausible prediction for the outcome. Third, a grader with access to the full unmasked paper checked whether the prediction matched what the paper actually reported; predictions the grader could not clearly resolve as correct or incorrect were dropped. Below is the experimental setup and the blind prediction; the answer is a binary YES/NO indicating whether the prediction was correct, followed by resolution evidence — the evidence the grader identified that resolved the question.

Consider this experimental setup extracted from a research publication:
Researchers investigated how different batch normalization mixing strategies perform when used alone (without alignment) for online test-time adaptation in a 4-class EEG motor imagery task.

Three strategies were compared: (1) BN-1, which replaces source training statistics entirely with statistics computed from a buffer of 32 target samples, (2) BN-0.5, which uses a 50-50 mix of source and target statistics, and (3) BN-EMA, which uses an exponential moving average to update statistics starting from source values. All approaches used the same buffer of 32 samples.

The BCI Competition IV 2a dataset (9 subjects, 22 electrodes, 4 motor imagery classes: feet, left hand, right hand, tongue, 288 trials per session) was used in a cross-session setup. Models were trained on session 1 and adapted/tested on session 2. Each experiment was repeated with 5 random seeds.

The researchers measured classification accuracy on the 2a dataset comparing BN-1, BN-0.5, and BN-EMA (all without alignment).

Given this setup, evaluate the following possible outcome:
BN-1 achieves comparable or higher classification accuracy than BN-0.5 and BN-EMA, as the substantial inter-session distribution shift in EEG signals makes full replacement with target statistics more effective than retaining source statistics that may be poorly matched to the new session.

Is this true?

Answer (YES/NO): YES